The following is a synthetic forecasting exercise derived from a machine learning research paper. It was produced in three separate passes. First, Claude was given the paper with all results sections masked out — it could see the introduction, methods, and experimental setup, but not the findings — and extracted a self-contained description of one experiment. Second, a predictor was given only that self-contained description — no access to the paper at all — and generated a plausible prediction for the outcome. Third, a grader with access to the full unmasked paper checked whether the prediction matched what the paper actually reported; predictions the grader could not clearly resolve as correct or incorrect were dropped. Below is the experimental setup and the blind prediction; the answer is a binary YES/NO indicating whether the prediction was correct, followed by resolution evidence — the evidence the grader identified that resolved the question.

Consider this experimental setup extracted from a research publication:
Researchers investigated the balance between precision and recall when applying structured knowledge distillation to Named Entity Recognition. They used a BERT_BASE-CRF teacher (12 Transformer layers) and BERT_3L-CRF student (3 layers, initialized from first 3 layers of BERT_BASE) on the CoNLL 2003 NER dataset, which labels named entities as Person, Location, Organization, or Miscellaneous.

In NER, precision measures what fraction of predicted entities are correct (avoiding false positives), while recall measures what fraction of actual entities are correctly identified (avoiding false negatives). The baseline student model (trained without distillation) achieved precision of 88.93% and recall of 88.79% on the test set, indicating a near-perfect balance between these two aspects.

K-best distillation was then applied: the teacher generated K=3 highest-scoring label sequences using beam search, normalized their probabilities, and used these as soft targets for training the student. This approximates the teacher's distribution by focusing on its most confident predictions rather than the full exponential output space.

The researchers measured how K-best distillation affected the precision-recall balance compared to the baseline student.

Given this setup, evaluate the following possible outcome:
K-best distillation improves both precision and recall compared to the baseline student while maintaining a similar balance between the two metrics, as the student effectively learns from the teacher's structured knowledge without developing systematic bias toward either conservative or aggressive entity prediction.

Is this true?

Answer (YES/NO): NO